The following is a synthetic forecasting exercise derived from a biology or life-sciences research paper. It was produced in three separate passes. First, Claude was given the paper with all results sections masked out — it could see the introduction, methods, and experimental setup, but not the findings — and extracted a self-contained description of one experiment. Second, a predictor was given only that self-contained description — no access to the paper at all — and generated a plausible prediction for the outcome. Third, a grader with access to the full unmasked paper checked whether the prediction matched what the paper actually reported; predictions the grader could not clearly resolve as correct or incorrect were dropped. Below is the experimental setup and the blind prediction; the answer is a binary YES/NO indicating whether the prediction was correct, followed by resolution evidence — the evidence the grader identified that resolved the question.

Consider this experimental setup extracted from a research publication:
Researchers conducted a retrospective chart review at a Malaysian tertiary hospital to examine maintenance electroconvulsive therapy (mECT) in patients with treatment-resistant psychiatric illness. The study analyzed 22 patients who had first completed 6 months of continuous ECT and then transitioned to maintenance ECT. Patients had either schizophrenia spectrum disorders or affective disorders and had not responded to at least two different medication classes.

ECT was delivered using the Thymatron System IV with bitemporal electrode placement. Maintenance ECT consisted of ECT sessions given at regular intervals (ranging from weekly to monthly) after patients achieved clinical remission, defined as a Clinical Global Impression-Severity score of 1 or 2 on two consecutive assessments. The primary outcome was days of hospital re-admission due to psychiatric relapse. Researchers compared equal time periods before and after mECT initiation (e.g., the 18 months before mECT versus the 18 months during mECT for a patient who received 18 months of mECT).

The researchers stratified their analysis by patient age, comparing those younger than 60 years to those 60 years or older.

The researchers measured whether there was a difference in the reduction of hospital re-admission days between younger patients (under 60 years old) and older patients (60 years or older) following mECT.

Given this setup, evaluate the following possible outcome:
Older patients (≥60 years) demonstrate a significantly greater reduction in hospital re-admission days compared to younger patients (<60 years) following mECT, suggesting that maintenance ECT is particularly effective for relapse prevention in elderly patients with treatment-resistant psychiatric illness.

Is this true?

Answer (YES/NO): NO